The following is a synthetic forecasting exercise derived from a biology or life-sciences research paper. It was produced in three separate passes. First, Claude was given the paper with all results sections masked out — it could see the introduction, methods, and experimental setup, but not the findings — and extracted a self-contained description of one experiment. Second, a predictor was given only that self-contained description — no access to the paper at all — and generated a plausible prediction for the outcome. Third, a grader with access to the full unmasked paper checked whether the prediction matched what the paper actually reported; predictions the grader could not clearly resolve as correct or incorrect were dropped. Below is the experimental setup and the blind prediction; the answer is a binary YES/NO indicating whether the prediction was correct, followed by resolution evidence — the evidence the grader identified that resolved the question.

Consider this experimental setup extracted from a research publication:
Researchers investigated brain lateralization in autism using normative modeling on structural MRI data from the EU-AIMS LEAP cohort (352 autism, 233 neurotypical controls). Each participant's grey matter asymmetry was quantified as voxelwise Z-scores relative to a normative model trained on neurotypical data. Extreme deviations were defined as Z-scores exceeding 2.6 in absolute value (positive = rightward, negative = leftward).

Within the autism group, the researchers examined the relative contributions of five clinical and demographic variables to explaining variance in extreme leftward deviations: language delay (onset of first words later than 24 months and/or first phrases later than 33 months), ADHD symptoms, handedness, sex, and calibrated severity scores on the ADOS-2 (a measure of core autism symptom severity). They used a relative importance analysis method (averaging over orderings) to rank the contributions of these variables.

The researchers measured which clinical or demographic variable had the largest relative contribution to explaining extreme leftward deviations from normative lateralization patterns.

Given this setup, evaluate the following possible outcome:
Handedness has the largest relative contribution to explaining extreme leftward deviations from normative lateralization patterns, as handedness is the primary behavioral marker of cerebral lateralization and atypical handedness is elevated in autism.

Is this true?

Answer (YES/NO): NO